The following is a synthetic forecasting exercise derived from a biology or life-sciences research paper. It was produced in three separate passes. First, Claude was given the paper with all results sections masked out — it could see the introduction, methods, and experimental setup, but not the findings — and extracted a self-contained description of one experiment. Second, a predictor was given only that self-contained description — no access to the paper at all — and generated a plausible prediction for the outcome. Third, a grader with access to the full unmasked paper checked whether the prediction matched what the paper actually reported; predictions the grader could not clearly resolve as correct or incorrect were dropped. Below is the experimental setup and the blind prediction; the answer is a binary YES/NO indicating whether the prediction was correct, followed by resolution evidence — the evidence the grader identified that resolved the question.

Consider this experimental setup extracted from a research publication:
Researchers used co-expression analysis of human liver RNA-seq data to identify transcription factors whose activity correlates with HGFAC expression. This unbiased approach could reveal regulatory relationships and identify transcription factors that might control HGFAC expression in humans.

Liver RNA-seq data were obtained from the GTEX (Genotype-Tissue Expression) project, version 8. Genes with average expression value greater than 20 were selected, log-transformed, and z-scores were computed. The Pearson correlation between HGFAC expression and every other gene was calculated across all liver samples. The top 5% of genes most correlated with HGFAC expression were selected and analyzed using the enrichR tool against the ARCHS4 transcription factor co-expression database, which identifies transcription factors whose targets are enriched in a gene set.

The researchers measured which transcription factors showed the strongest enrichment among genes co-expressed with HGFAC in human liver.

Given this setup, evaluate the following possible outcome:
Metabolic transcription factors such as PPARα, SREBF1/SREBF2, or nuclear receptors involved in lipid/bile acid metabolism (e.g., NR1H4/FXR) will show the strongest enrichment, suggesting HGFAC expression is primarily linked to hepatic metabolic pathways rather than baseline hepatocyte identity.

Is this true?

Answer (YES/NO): NO